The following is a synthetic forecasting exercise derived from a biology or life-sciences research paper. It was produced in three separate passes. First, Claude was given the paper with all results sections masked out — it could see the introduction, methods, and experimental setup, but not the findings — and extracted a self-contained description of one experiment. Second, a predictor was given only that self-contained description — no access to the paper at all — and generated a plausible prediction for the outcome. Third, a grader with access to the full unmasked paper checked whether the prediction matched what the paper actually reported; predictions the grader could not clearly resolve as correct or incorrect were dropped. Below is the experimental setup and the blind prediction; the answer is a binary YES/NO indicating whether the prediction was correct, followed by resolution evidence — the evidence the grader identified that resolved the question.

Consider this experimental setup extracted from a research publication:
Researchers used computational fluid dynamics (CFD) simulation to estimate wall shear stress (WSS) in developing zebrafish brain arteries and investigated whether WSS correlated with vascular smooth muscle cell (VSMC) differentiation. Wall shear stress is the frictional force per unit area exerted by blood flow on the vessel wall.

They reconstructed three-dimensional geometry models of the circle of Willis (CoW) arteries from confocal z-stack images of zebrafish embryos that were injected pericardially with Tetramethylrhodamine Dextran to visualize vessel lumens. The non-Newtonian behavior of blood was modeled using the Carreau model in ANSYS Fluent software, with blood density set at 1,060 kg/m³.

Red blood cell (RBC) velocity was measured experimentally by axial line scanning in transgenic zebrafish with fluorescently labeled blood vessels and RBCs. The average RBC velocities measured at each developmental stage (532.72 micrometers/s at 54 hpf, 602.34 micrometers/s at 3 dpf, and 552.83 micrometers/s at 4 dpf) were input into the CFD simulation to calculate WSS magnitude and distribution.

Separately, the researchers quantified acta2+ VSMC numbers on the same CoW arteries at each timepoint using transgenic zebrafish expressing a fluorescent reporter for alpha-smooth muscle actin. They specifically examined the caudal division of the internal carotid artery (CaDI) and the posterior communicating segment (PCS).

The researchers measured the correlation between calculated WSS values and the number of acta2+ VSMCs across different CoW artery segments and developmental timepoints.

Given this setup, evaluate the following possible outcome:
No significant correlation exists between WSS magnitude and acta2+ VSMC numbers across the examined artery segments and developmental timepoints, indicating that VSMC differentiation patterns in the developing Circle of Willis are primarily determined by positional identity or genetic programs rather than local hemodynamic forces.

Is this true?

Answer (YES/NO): NO